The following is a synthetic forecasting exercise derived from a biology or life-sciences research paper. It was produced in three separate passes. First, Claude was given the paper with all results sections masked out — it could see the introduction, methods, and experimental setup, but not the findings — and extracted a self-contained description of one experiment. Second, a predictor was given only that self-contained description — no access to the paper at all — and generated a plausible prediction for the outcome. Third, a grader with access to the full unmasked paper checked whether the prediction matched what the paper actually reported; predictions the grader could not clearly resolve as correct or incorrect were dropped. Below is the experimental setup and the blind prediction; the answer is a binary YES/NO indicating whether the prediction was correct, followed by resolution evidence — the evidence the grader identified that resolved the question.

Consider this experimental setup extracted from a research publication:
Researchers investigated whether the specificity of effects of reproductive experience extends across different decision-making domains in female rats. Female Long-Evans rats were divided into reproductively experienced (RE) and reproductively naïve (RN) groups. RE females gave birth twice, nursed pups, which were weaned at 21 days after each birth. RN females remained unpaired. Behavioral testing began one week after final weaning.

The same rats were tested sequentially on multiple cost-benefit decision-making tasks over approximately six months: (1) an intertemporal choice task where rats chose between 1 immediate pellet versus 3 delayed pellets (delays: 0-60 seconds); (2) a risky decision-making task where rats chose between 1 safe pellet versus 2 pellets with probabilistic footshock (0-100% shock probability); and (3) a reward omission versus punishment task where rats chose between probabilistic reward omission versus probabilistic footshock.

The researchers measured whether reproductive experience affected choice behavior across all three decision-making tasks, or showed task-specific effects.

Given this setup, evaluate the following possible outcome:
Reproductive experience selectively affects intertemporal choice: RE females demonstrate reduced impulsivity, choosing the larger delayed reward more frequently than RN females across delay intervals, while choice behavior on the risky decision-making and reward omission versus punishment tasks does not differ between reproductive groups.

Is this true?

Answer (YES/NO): NO